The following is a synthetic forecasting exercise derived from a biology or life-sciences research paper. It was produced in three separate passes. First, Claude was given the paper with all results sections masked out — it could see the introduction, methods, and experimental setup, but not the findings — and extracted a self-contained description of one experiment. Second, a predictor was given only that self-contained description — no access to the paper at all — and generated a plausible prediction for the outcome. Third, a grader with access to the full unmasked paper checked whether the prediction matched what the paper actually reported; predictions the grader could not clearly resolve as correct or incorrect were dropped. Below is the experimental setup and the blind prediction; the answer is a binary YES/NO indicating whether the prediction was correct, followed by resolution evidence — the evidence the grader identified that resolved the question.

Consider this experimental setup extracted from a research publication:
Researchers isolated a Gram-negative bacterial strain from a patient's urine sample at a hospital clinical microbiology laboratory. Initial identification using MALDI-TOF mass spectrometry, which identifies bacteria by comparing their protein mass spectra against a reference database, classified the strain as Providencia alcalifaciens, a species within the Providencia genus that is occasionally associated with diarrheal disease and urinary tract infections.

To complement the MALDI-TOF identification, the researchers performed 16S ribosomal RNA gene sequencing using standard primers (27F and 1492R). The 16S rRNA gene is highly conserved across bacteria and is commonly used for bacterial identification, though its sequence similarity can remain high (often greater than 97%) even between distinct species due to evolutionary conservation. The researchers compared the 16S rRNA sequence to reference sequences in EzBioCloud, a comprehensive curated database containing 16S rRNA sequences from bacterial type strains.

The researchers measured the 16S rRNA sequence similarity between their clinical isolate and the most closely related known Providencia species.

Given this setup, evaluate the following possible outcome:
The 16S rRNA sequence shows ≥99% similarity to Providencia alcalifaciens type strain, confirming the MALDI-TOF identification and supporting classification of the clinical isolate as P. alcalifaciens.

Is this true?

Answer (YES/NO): NO